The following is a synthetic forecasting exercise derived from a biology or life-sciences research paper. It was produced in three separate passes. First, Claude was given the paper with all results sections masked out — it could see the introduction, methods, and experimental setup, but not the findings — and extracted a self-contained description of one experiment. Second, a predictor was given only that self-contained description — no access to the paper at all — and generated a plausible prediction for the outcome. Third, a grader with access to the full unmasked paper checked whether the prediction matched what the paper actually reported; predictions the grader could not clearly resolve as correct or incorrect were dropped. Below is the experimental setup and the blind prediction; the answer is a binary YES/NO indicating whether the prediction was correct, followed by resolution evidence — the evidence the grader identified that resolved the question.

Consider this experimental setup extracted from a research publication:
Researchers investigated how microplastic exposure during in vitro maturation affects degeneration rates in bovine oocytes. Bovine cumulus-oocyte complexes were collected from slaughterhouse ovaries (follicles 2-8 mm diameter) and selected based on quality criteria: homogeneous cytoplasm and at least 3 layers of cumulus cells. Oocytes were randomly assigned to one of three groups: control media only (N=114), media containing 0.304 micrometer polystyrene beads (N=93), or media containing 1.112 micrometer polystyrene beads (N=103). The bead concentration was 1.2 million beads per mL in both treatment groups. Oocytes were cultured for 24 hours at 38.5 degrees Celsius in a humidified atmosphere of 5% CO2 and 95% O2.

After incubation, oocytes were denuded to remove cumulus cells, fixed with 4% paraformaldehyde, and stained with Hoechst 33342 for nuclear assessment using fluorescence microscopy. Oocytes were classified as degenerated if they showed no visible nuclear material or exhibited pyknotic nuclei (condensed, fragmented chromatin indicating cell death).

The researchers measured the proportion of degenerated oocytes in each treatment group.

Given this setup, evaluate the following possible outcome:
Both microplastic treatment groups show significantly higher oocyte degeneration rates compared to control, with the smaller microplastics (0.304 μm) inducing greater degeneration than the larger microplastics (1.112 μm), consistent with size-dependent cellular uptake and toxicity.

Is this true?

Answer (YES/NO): NO